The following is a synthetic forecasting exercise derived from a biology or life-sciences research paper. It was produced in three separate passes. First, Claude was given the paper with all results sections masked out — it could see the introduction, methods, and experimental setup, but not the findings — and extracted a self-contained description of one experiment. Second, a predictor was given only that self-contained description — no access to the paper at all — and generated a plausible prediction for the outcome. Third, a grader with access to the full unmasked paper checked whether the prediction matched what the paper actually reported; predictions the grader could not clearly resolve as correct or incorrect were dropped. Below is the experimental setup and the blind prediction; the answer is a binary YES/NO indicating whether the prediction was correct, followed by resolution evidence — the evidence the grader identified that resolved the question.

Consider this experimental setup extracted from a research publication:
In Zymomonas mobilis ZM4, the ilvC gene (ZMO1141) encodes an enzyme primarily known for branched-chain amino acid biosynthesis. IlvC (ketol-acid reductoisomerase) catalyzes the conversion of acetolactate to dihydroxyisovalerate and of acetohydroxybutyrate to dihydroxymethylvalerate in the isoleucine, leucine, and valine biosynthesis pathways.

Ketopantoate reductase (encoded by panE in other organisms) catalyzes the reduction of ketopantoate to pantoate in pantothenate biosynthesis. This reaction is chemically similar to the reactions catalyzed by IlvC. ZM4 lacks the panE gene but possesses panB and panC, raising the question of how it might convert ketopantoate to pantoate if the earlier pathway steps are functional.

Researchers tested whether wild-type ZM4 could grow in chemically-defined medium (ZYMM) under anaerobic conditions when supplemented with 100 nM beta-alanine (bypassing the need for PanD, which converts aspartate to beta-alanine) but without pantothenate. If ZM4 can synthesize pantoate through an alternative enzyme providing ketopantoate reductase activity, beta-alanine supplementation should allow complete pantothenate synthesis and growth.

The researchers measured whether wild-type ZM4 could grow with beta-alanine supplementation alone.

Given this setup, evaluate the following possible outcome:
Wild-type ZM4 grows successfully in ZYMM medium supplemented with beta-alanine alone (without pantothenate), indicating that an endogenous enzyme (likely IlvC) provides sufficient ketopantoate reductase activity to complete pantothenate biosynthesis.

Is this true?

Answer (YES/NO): YES